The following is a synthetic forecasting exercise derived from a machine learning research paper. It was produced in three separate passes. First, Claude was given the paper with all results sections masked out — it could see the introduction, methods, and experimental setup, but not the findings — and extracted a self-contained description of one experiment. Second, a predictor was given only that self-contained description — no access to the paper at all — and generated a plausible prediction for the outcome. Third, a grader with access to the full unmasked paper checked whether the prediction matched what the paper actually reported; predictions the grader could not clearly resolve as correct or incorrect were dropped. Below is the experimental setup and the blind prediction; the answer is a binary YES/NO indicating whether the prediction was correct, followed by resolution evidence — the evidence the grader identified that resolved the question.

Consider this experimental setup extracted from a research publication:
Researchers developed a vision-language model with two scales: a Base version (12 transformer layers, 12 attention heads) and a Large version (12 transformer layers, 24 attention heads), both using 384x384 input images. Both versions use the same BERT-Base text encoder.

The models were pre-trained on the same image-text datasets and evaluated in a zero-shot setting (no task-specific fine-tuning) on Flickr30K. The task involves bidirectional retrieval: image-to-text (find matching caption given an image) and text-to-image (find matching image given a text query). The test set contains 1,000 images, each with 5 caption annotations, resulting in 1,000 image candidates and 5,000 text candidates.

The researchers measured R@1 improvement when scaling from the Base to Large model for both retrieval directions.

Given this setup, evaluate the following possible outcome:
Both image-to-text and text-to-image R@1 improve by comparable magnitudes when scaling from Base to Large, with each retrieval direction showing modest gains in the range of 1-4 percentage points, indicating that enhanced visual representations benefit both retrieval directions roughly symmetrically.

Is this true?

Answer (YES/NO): NO